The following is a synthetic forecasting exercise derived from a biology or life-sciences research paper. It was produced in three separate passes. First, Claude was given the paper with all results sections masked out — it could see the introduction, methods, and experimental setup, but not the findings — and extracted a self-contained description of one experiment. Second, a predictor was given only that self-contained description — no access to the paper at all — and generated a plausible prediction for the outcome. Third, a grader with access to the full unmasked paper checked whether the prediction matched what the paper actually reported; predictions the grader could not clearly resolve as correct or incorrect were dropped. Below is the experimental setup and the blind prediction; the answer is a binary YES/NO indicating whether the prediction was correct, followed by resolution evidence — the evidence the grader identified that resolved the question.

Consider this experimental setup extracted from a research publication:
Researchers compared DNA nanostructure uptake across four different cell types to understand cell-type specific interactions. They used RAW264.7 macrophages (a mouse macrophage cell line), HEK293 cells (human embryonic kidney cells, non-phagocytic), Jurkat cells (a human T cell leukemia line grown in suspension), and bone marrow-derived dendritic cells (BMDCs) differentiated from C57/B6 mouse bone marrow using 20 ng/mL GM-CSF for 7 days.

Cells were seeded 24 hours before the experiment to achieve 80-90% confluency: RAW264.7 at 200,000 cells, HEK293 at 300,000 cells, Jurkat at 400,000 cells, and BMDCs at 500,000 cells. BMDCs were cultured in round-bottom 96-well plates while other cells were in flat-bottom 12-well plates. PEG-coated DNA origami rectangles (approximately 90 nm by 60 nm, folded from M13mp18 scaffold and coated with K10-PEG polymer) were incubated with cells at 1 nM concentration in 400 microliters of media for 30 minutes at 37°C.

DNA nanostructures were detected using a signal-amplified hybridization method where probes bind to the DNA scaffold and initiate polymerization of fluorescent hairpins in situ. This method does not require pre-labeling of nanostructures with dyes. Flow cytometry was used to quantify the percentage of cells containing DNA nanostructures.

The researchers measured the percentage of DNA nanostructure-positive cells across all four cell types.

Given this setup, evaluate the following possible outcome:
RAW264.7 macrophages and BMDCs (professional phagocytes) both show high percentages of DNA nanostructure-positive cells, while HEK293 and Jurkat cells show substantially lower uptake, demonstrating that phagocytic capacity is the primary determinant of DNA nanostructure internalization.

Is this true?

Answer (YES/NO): NO